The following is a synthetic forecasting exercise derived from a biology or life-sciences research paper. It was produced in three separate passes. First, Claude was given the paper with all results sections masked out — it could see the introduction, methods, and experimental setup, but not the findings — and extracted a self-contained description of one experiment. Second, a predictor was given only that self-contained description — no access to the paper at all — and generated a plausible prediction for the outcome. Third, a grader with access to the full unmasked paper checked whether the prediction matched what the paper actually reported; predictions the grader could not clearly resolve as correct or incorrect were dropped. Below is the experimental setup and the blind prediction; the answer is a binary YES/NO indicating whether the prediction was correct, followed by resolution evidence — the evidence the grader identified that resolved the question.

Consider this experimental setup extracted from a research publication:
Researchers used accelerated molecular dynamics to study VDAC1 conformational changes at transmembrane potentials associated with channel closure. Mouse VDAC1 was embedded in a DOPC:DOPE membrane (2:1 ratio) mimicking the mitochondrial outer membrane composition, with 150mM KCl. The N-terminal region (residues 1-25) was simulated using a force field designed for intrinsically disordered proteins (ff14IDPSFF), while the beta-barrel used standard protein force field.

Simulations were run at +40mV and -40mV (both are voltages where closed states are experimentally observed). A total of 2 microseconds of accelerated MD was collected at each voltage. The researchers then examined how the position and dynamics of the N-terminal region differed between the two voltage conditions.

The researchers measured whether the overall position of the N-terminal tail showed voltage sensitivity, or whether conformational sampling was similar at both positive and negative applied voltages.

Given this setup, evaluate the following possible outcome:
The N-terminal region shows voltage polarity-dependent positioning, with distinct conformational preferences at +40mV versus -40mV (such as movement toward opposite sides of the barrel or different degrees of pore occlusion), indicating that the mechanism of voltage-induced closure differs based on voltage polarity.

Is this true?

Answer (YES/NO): YES